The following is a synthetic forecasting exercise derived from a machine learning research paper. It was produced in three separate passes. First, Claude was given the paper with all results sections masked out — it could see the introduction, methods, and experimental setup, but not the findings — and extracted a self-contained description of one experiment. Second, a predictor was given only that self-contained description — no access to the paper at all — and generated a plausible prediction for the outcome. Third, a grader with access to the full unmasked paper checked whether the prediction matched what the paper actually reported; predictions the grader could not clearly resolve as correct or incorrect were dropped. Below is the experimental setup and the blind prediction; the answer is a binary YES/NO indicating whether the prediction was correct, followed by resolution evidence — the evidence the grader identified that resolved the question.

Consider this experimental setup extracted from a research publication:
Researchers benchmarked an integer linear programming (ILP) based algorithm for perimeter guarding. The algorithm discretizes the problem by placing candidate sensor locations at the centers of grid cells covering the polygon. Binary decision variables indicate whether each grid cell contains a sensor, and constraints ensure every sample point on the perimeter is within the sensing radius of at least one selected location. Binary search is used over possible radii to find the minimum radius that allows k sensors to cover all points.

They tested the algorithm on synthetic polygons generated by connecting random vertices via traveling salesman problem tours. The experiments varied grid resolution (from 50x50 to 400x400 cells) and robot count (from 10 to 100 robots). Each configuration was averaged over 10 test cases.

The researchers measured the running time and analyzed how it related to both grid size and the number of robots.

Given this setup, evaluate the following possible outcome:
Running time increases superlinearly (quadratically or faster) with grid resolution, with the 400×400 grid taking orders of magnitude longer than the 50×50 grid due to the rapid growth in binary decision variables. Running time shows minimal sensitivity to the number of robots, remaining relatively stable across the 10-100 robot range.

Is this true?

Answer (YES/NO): NO